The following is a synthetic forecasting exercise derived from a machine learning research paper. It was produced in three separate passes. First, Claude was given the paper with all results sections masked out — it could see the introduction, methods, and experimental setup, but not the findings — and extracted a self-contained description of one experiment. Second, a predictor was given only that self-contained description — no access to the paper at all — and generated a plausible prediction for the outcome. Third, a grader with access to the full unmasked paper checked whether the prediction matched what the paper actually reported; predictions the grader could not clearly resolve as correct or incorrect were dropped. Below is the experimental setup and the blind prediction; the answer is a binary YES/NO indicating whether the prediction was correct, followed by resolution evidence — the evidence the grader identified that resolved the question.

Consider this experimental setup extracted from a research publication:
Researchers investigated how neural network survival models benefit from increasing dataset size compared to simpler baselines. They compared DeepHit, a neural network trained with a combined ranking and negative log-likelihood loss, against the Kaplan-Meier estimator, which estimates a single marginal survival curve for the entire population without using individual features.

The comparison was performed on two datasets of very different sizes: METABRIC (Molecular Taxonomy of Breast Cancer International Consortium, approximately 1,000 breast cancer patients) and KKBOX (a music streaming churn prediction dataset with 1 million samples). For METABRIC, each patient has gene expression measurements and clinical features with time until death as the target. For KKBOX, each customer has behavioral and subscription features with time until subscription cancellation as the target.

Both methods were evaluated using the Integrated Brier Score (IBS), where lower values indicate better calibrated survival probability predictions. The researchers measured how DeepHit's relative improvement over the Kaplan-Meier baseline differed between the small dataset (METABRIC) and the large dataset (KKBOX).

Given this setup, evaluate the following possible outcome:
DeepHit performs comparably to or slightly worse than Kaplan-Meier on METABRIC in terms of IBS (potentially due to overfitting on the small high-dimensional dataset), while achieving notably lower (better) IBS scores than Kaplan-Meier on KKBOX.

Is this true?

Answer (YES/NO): NO